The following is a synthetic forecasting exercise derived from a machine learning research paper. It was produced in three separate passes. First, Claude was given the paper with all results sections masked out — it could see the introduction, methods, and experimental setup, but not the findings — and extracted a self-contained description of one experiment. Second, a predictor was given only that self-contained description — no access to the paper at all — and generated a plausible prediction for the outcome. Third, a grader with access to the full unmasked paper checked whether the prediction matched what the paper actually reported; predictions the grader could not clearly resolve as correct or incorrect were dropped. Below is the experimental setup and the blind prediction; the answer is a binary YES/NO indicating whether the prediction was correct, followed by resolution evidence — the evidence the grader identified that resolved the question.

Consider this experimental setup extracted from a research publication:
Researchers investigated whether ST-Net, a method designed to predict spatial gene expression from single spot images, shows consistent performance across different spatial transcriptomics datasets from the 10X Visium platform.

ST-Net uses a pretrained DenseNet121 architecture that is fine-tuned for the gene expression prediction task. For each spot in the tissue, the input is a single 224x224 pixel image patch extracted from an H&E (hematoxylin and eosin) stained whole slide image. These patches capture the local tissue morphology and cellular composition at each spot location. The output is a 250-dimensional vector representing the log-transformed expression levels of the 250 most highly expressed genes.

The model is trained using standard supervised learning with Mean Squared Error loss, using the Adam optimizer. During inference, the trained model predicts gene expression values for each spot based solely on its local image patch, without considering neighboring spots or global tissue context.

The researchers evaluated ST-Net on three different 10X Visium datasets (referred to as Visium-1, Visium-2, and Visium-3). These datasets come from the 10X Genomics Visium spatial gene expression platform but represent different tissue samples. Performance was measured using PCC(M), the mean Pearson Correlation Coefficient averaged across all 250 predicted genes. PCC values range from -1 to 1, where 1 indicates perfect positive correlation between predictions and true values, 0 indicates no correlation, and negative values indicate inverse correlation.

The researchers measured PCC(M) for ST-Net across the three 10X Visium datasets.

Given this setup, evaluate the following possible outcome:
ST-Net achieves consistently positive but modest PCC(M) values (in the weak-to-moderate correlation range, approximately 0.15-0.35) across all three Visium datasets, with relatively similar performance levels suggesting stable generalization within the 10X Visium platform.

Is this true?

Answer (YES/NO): NO